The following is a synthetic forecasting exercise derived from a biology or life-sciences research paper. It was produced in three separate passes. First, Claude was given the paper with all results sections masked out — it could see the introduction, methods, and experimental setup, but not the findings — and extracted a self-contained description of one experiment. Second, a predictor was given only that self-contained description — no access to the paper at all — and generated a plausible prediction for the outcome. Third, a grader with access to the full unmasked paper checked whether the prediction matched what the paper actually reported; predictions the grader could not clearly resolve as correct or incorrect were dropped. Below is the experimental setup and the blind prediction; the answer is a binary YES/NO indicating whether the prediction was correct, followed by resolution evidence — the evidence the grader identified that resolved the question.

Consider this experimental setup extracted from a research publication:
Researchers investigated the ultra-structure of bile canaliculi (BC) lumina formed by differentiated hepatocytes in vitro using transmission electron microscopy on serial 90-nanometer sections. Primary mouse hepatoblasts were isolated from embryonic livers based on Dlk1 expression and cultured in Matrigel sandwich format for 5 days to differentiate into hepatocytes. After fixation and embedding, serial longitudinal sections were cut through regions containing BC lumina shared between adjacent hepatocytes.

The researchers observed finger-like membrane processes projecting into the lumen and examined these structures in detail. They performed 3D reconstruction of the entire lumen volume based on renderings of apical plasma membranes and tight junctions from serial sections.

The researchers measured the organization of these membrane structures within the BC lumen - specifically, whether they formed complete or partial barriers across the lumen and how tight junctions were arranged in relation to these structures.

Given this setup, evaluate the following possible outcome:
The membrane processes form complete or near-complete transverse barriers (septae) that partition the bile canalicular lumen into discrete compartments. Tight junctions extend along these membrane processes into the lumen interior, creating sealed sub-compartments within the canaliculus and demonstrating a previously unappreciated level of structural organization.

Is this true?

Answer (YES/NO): NO